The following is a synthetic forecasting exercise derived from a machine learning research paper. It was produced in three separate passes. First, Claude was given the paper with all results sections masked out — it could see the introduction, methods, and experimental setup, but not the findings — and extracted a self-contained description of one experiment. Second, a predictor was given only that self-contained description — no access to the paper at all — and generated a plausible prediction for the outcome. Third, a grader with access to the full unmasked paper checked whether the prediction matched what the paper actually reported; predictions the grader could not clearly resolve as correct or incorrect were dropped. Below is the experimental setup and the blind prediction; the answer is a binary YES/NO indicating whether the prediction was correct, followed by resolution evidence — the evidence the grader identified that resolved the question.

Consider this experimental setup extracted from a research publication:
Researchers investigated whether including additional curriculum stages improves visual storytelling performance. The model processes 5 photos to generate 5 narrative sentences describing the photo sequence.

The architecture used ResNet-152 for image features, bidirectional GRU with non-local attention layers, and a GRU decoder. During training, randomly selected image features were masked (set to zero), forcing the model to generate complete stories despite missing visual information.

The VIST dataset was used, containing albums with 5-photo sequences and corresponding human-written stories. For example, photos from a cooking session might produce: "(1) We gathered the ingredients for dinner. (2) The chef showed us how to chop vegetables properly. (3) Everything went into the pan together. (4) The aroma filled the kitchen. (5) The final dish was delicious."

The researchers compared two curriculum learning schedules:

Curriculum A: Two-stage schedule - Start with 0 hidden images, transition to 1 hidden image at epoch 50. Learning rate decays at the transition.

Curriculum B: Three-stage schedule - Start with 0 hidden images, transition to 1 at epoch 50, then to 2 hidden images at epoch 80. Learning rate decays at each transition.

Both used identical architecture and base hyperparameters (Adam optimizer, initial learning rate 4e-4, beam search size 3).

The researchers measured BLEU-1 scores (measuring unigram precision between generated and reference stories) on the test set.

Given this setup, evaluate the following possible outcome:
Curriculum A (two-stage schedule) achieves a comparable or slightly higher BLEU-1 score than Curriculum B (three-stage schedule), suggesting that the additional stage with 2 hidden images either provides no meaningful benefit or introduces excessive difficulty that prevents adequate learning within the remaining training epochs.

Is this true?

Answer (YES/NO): NO